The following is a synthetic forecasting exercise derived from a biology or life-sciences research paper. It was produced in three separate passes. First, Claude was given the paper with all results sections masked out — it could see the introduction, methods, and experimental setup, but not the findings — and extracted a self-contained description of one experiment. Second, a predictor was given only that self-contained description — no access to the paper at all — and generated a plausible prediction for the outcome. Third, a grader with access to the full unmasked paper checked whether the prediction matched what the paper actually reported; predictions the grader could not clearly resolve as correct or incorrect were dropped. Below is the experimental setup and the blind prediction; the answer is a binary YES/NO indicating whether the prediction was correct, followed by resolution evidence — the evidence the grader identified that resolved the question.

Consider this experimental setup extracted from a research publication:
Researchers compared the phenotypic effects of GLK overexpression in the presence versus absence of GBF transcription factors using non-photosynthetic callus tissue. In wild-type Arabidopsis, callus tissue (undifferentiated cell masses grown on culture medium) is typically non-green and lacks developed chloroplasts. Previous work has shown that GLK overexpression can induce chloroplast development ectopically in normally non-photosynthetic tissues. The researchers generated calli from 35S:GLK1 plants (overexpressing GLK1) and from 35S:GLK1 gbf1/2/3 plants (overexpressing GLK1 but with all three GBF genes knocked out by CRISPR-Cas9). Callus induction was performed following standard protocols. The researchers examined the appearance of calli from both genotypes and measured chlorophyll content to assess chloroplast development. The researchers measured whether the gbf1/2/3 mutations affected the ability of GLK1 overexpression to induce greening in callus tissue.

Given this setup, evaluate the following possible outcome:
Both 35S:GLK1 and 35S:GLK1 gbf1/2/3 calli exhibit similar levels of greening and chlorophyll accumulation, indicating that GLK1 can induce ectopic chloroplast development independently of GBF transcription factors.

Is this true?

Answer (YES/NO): NO